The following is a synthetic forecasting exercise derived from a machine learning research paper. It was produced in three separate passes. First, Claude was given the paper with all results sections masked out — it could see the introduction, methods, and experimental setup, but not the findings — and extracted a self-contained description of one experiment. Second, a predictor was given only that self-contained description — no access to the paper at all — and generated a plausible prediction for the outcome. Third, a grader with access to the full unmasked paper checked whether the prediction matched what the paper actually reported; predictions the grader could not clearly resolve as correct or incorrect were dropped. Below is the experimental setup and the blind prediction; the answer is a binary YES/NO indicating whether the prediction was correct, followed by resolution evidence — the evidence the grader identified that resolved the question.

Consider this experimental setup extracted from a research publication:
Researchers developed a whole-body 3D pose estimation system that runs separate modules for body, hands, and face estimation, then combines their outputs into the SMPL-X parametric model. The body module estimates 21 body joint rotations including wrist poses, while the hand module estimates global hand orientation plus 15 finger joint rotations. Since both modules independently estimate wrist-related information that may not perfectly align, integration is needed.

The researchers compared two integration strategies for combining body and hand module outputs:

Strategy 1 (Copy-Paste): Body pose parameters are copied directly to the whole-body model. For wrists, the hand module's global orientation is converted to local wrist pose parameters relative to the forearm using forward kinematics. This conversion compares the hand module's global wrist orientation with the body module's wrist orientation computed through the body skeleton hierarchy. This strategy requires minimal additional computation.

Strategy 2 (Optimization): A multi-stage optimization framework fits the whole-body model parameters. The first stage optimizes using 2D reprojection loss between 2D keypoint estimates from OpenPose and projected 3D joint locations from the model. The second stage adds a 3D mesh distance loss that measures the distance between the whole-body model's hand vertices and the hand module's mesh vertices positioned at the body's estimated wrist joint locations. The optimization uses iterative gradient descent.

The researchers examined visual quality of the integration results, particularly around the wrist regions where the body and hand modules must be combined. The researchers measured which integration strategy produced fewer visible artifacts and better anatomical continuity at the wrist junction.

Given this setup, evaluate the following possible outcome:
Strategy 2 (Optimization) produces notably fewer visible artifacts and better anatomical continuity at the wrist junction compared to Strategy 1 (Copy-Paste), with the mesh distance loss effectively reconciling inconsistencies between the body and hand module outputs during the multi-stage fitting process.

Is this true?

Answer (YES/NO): YES